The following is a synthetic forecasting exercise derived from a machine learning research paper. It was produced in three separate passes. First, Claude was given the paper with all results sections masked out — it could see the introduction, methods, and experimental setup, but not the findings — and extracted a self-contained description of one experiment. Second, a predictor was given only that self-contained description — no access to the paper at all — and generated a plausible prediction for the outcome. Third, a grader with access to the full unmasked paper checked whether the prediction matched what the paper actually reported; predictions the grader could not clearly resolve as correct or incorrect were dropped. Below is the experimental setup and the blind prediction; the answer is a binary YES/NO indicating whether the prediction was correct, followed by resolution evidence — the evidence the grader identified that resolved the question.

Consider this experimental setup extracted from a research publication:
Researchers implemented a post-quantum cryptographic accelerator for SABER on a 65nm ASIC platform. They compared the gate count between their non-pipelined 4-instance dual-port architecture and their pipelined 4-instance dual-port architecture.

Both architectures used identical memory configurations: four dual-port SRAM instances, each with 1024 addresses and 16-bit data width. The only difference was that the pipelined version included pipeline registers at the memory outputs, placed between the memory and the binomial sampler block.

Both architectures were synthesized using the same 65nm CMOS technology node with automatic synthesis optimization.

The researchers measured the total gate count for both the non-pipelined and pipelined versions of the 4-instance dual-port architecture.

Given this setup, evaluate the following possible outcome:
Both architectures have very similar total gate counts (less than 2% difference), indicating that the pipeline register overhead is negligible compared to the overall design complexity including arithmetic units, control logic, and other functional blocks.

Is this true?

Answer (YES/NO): NO